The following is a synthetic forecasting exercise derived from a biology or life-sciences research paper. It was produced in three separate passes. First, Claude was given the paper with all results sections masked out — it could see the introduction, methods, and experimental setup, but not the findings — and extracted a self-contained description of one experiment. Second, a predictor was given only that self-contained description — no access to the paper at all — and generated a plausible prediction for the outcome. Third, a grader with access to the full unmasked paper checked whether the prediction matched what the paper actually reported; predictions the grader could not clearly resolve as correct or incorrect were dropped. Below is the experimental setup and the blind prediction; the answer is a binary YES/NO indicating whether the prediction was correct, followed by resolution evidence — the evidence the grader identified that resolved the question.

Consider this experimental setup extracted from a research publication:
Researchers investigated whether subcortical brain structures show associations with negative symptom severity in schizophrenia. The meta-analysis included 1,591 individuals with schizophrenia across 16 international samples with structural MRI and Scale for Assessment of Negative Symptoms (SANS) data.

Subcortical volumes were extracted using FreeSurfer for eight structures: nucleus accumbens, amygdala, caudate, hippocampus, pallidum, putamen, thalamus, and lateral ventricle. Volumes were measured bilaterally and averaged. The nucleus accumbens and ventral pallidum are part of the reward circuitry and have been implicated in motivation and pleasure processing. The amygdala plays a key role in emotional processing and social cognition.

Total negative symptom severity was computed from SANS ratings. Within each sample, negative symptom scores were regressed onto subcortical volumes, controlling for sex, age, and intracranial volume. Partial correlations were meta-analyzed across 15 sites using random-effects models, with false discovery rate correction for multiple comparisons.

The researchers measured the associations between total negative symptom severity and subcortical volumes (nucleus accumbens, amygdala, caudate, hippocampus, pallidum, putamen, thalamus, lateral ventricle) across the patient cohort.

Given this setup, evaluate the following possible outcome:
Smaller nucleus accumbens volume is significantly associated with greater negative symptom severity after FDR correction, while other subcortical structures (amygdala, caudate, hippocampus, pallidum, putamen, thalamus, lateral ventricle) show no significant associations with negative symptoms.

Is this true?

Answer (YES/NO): NO